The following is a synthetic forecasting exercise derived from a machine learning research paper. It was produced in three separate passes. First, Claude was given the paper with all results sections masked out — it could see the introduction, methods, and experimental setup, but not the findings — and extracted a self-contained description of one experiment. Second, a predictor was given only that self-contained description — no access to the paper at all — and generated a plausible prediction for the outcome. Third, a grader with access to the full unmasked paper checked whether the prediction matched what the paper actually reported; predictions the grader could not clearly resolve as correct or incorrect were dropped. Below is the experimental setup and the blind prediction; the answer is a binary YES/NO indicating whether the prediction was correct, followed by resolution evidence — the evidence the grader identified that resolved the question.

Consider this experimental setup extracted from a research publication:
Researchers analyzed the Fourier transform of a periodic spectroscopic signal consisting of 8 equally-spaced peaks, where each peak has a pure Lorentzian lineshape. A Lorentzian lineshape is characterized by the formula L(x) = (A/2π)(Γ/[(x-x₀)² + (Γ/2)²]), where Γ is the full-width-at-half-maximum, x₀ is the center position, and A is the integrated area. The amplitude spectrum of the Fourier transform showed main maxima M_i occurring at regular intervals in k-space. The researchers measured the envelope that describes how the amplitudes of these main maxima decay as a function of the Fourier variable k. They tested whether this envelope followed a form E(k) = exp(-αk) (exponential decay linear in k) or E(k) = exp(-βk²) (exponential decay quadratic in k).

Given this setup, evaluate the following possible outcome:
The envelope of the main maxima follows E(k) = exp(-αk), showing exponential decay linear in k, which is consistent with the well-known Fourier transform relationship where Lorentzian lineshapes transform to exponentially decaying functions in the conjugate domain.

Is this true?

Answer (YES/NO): YES